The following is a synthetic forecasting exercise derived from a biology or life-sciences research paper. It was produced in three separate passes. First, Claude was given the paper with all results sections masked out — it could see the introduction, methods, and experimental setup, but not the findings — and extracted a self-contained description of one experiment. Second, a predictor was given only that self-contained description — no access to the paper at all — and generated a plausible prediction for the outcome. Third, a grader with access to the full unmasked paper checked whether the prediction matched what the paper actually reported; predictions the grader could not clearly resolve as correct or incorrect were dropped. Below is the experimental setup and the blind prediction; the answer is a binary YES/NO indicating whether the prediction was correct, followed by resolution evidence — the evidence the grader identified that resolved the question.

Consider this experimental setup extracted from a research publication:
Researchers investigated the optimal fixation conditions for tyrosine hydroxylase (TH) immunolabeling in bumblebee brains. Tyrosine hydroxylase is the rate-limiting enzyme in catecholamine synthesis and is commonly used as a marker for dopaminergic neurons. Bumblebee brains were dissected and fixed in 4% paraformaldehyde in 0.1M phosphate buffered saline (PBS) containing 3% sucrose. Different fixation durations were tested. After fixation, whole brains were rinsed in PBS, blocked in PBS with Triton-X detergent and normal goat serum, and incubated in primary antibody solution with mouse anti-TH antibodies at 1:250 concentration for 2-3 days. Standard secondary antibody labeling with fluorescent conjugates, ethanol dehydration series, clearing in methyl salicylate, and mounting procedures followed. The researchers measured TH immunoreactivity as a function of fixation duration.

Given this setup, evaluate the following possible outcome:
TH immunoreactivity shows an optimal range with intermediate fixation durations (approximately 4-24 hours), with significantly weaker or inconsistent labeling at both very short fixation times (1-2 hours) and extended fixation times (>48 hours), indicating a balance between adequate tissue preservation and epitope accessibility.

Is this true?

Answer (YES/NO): NO